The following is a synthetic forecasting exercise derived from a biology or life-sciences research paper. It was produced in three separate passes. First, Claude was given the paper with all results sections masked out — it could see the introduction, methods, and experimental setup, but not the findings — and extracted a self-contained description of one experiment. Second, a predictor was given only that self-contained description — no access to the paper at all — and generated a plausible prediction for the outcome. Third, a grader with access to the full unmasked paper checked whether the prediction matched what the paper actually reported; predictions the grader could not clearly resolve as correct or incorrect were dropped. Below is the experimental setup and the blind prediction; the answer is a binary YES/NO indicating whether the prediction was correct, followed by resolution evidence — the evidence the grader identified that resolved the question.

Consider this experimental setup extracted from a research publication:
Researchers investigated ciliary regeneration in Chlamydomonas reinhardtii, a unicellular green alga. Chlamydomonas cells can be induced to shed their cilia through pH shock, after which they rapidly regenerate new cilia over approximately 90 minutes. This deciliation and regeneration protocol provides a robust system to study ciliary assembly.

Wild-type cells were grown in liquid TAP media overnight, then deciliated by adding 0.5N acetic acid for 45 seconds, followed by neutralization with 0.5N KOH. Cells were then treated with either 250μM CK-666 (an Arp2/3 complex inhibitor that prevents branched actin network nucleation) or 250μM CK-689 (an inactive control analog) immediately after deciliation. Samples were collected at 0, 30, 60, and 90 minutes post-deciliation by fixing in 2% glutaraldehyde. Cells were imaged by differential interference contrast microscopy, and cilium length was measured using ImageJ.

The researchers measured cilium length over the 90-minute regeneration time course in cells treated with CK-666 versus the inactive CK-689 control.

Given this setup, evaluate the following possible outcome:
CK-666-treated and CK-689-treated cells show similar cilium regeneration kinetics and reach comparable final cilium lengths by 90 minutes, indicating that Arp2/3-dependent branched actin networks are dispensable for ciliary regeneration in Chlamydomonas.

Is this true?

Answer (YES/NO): NO